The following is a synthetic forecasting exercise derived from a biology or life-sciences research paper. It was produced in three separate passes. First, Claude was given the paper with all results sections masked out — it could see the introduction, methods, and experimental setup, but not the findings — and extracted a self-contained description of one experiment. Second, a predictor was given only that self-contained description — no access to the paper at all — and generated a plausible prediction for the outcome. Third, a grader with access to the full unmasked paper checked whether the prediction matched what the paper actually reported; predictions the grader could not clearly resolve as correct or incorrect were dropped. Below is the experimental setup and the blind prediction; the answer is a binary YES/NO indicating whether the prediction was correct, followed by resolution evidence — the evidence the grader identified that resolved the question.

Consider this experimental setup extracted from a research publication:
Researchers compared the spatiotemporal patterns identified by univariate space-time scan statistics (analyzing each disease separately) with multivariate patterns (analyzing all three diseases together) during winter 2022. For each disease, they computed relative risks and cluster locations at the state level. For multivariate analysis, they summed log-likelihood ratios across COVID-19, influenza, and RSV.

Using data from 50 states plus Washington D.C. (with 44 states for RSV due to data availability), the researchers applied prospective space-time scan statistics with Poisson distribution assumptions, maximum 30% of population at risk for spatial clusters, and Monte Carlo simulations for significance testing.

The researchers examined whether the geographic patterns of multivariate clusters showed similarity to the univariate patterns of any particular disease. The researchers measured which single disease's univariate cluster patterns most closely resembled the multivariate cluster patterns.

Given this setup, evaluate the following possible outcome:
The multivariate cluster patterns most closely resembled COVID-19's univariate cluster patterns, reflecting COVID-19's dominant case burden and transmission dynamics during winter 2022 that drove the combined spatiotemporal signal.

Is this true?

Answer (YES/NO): NO